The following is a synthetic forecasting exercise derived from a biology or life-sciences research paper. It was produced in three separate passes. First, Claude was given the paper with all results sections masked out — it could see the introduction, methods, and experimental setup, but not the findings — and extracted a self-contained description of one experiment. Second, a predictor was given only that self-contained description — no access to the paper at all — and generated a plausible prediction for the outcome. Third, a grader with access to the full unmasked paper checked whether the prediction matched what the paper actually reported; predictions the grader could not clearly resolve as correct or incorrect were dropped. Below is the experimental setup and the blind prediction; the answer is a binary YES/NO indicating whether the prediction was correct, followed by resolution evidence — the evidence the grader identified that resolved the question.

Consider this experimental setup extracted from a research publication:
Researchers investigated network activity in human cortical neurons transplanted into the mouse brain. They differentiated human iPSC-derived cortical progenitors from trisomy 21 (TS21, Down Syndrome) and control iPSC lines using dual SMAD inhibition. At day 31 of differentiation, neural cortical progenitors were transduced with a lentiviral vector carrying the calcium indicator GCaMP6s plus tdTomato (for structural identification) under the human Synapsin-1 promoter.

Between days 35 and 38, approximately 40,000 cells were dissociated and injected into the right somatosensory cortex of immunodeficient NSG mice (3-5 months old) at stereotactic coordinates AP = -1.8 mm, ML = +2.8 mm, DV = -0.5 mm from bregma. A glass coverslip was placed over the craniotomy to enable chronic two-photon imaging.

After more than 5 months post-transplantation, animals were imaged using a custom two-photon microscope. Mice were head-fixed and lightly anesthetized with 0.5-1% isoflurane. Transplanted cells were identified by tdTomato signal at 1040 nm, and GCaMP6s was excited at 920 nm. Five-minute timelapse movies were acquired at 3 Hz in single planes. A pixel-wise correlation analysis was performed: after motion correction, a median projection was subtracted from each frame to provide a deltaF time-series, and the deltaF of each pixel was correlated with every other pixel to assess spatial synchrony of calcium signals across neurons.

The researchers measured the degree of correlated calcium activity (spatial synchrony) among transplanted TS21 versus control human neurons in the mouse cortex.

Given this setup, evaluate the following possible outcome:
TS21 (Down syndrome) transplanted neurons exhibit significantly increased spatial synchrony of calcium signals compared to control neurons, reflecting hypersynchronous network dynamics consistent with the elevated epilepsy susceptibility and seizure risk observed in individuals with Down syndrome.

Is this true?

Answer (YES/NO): NO